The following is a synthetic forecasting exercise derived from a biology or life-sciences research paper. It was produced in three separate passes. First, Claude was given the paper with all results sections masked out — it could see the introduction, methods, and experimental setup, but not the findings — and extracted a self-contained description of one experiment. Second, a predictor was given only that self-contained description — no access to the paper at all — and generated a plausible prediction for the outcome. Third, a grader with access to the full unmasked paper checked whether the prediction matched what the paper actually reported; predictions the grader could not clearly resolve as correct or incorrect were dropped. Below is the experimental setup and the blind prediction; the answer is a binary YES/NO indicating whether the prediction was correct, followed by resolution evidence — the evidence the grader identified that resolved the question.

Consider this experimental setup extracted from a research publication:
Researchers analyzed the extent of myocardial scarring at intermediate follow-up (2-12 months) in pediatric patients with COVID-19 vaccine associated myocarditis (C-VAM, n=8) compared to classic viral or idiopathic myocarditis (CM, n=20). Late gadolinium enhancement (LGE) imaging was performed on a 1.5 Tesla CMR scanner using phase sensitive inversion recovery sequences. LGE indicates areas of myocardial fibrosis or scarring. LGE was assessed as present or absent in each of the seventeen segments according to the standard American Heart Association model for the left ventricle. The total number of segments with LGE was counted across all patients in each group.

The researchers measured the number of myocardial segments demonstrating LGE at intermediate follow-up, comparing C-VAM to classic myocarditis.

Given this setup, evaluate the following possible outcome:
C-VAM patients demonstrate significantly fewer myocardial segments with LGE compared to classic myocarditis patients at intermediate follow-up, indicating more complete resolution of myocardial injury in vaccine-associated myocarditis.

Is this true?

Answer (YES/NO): YES